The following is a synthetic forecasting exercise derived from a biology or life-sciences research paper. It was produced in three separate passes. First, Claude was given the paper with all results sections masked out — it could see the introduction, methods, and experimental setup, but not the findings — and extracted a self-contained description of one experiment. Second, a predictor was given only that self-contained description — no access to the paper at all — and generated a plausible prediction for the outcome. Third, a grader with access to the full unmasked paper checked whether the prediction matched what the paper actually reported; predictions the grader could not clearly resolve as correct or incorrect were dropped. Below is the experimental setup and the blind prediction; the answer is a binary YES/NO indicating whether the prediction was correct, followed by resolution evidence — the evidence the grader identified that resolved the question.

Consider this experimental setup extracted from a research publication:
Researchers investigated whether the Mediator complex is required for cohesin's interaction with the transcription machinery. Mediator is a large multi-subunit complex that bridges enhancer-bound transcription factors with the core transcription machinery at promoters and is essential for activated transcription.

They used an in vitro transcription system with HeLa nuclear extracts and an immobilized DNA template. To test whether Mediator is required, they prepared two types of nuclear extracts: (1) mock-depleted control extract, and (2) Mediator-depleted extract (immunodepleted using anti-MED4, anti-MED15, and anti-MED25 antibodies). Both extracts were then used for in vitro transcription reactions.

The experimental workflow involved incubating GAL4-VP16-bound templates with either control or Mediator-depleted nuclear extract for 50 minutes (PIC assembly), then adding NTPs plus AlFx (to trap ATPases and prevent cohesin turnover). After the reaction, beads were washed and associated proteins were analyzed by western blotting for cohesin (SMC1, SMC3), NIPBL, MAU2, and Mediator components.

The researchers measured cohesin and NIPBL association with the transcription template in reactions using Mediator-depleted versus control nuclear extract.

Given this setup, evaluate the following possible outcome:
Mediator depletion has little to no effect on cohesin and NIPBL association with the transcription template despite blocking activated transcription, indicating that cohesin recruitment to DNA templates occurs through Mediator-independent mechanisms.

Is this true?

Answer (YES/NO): NO